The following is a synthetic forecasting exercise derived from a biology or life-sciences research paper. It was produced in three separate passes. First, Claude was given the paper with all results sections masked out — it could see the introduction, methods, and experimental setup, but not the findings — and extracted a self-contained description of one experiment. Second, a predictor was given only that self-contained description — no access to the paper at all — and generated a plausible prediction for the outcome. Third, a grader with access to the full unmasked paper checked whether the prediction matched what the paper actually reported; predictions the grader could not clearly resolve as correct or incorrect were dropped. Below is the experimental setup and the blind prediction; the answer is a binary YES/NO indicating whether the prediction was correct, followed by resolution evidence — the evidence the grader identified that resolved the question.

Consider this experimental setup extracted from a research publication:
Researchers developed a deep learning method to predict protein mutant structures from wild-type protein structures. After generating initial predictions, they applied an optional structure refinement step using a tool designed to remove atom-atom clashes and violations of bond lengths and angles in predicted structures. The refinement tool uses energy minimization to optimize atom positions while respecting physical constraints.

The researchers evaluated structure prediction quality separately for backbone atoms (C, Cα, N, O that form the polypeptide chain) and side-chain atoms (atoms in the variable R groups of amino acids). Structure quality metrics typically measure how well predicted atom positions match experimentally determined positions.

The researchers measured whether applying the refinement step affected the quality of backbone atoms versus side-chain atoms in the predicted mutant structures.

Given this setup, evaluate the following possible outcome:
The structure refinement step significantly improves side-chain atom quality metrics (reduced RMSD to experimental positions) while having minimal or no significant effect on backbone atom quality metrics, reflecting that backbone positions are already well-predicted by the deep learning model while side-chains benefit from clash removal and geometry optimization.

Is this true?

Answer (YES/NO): NO